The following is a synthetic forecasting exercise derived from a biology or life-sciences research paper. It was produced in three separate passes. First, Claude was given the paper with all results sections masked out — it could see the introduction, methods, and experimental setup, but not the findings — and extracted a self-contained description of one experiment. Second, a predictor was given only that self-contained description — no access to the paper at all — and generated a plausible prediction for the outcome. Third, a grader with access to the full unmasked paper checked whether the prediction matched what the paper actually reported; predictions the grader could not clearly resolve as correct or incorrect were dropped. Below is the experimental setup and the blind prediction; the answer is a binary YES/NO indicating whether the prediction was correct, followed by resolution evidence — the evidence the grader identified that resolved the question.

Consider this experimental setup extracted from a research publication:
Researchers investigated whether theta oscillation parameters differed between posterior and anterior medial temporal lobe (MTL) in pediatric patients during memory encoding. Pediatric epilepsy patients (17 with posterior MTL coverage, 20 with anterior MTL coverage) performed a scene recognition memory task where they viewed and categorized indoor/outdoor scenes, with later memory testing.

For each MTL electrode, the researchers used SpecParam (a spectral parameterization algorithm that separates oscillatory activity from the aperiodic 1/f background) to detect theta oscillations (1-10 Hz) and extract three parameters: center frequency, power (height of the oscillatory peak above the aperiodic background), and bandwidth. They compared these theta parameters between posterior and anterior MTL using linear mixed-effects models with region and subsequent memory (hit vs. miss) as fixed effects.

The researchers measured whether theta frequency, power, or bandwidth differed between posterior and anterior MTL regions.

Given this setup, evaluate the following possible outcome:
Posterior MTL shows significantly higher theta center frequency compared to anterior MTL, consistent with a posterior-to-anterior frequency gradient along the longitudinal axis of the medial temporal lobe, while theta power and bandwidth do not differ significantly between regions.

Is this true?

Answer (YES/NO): NO